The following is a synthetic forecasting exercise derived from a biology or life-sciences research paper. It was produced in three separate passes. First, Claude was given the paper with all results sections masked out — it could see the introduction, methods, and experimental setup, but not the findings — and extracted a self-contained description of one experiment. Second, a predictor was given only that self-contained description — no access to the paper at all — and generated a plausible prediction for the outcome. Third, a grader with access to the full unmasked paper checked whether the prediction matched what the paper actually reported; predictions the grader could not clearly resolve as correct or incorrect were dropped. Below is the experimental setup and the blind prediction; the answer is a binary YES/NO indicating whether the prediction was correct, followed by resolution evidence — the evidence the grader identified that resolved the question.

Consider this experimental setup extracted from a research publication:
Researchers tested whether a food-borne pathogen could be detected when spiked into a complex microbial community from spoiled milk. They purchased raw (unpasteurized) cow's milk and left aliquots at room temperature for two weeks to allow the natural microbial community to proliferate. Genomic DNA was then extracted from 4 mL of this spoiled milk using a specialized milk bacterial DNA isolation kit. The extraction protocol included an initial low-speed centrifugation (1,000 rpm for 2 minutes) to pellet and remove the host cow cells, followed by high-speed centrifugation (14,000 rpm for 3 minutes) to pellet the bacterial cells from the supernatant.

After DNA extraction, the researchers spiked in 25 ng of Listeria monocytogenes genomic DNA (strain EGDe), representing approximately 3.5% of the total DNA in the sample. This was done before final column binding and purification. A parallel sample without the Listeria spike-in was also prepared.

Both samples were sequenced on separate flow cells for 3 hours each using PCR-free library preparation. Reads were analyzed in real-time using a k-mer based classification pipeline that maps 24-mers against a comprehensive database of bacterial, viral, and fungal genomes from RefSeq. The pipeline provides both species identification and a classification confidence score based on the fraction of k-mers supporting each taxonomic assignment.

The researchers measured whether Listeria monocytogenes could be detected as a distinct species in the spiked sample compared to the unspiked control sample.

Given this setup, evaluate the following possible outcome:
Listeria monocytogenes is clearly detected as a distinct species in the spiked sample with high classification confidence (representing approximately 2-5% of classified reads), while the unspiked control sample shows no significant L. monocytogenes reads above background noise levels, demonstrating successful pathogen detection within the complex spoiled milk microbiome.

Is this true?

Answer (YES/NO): YES